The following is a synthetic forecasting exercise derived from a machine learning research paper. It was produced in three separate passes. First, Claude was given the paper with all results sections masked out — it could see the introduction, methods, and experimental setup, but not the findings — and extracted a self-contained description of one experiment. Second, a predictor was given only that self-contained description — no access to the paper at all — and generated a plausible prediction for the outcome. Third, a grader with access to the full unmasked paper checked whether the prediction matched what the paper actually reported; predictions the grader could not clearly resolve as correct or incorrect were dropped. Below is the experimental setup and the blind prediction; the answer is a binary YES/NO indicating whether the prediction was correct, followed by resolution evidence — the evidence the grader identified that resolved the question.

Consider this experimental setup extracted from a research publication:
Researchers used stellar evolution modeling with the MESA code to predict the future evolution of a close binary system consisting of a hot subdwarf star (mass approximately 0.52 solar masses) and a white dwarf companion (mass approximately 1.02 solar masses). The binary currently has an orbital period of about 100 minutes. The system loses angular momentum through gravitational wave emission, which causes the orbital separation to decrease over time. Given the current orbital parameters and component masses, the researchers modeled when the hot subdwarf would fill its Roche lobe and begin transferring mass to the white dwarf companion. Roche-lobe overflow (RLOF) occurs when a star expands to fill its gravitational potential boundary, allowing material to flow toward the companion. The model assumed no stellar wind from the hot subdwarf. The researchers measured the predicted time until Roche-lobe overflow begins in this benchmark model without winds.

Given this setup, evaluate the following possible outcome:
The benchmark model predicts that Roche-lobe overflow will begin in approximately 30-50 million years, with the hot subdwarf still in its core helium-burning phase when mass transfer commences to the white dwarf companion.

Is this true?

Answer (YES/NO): NO